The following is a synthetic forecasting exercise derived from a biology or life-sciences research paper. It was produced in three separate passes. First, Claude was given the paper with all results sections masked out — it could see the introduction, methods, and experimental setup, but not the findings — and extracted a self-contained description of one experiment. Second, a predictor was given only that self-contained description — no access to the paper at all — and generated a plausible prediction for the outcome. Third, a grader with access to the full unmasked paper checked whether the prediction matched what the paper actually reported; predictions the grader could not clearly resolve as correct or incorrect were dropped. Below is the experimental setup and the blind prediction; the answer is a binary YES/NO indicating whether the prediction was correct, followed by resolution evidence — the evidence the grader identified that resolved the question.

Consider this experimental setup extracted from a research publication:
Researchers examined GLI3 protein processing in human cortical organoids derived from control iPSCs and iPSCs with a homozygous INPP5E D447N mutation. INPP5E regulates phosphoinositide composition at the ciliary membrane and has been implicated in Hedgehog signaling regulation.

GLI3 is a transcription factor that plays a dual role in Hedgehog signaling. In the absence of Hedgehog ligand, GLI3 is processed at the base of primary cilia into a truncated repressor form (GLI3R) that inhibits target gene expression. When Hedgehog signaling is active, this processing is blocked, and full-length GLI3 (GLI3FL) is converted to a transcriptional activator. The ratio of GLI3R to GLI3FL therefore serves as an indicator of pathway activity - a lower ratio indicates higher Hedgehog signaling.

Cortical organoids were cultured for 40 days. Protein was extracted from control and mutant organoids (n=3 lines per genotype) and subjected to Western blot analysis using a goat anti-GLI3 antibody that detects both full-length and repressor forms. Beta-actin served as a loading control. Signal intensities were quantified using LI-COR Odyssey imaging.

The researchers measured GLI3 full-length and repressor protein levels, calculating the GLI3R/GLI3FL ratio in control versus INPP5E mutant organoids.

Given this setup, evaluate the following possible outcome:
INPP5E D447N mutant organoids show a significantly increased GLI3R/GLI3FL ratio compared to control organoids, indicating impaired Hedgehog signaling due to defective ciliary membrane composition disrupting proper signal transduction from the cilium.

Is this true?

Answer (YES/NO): NO